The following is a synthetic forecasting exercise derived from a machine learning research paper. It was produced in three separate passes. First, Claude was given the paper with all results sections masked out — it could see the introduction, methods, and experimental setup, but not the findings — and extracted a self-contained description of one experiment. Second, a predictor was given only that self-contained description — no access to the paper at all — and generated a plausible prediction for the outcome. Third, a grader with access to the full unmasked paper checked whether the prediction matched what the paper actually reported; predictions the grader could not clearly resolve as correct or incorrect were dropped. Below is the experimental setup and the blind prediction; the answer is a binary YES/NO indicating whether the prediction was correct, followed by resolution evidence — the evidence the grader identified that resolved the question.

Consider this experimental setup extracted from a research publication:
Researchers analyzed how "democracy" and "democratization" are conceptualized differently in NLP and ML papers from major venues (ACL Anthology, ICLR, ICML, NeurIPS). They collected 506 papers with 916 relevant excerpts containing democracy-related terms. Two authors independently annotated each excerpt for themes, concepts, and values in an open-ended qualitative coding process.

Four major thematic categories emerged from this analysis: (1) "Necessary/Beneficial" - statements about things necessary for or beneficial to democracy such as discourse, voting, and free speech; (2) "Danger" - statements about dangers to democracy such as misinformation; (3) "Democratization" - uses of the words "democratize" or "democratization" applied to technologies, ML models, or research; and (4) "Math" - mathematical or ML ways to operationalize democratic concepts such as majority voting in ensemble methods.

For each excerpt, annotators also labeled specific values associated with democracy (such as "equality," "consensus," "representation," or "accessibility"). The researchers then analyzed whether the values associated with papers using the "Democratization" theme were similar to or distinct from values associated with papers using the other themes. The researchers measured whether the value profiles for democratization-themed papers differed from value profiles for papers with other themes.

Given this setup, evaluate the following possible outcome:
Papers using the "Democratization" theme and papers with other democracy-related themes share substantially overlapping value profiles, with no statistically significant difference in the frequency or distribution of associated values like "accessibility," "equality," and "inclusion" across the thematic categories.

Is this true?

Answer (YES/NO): NO